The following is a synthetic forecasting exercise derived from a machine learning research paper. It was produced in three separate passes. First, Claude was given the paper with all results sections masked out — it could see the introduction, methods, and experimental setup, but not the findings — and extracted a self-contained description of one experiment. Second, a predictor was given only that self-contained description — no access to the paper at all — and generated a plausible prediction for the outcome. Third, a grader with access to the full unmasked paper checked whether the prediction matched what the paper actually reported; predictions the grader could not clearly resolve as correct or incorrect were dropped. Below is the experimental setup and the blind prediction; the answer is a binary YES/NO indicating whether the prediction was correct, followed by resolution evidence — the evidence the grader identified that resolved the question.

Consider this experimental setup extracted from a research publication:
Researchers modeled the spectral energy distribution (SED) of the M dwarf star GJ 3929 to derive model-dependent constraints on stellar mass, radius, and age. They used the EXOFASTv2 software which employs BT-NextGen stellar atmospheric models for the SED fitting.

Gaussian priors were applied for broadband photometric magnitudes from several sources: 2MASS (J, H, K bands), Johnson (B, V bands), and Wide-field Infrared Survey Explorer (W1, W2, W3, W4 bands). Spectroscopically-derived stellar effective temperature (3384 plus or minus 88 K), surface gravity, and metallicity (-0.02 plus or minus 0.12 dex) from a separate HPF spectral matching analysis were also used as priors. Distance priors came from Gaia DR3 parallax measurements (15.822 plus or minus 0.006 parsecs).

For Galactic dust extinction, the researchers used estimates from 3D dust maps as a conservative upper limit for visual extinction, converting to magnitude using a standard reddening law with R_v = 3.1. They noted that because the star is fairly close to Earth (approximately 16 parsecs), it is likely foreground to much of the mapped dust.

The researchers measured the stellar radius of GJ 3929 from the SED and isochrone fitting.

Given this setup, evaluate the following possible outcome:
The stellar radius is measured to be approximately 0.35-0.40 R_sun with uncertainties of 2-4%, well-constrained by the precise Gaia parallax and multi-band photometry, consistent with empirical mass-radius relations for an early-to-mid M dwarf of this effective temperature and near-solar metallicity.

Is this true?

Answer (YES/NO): NO